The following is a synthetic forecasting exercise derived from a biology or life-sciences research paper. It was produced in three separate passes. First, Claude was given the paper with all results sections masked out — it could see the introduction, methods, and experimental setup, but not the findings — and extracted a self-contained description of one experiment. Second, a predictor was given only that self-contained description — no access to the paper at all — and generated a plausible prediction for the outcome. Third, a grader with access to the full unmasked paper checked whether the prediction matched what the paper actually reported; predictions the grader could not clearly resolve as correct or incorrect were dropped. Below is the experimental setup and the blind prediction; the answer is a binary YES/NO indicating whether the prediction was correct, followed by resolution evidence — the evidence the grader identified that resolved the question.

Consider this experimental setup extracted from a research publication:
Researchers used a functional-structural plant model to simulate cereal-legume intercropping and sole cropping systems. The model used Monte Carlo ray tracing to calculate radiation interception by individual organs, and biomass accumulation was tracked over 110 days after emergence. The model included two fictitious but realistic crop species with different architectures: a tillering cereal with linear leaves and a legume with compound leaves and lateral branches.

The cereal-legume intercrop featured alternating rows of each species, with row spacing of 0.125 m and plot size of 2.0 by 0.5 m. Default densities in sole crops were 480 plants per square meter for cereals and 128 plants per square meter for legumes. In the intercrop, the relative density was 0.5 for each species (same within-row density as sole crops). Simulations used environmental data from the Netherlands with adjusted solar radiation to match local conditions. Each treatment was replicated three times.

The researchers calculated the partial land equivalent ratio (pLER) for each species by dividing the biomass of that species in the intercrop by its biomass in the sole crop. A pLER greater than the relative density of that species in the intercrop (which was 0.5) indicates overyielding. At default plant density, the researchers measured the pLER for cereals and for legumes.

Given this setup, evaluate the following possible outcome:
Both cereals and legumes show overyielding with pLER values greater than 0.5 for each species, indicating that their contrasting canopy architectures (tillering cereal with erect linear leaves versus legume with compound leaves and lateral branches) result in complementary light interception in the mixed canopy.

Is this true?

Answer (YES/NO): NO